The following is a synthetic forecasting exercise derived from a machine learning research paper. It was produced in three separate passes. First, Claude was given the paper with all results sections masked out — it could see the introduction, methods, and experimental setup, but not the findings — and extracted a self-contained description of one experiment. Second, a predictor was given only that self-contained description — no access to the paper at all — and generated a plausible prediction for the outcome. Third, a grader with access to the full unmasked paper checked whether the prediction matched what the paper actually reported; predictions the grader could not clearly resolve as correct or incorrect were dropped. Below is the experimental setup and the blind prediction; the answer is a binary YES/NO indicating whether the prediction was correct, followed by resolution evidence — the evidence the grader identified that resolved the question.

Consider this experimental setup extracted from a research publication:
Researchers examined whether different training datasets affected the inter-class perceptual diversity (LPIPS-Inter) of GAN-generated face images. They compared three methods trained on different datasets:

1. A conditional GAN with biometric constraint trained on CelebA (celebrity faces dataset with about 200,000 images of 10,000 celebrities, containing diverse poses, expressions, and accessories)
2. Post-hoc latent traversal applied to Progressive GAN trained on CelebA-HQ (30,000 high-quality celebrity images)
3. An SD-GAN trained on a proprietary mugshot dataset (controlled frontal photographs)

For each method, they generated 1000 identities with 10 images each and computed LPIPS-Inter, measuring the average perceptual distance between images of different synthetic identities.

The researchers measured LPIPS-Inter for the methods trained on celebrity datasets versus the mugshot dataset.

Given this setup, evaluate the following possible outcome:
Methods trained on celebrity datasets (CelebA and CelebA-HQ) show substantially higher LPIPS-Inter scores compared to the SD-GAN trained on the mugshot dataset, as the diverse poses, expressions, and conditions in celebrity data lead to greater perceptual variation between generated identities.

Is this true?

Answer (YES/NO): YES